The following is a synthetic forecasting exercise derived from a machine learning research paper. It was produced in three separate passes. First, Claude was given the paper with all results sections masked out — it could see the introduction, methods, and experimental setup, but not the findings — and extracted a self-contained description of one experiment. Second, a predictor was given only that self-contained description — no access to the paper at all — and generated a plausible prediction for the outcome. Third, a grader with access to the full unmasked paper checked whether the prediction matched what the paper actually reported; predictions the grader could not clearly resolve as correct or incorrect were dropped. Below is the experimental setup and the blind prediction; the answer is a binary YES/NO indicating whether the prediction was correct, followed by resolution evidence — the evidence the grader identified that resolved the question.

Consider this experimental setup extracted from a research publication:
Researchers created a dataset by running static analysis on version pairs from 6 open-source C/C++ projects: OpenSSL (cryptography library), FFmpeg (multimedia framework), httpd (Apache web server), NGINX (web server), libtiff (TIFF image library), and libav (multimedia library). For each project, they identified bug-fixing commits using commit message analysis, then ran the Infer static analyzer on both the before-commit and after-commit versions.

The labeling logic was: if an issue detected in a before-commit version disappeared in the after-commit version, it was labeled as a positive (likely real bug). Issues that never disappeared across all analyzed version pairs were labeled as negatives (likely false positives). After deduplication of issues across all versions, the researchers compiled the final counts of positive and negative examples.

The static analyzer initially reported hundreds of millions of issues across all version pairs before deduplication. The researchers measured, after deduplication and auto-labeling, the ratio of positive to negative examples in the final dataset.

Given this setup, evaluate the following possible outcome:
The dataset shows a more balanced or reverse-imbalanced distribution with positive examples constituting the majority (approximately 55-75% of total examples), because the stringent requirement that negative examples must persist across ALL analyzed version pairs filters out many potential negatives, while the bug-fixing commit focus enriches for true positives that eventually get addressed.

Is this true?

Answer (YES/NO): NO